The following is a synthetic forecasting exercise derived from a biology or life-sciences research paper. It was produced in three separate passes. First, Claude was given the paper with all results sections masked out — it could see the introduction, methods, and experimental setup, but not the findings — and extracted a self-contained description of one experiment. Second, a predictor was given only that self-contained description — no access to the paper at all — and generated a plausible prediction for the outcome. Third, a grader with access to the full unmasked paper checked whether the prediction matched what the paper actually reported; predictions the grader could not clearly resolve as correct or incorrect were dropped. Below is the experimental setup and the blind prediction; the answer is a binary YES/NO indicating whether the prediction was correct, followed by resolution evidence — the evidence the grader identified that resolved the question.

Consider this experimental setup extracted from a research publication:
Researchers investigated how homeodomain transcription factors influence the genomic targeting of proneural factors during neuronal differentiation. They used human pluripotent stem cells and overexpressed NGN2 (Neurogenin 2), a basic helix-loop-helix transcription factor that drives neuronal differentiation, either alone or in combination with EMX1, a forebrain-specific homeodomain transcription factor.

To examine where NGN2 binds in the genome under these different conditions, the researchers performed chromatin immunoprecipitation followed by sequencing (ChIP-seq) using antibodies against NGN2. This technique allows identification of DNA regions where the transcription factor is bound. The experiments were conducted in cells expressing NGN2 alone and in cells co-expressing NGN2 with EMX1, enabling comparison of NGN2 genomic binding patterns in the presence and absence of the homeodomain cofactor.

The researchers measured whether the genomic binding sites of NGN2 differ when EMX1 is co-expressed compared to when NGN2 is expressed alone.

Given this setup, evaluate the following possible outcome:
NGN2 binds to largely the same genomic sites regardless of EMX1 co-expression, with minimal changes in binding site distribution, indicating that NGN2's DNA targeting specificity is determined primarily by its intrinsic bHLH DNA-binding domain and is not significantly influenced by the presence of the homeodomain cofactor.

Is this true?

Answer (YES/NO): NO